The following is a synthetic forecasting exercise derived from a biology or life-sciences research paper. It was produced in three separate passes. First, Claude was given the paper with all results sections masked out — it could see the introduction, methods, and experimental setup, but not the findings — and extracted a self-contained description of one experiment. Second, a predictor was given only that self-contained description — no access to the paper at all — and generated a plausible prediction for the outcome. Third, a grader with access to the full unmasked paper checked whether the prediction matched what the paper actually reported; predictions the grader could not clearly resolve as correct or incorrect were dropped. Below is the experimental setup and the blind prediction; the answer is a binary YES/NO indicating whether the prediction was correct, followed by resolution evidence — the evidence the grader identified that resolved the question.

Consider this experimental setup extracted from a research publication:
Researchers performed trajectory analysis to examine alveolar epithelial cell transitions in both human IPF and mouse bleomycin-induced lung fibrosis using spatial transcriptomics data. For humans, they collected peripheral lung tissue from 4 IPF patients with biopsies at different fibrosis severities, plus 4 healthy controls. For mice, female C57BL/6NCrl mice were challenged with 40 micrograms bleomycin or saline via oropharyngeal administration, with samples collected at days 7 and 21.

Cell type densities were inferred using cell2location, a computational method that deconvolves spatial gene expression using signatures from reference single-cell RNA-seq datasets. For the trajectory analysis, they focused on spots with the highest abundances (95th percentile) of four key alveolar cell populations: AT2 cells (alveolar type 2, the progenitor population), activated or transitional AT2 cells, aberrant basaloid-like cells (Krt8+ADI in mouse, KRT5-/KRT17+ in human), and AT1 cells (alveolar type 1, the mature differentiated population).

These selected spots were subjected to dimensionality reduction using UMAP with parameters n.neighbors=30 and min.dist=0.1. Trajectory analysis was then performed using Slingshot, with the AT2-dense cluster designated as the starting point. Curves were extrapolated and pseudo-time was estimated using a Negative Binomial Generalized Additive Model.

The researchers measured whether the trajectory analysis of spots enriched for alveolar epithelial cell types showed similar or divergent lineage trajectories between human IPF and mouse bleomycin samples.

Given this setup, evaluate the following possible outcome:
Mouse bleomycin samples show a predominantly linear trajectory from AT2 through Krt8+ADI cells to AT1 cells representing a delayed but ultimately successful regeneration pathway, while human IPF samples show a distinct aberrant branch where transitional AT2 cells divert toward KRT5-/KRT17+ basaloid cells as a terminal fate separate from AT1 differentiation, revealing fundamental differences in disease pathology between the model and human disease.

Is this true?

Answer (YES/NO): YES